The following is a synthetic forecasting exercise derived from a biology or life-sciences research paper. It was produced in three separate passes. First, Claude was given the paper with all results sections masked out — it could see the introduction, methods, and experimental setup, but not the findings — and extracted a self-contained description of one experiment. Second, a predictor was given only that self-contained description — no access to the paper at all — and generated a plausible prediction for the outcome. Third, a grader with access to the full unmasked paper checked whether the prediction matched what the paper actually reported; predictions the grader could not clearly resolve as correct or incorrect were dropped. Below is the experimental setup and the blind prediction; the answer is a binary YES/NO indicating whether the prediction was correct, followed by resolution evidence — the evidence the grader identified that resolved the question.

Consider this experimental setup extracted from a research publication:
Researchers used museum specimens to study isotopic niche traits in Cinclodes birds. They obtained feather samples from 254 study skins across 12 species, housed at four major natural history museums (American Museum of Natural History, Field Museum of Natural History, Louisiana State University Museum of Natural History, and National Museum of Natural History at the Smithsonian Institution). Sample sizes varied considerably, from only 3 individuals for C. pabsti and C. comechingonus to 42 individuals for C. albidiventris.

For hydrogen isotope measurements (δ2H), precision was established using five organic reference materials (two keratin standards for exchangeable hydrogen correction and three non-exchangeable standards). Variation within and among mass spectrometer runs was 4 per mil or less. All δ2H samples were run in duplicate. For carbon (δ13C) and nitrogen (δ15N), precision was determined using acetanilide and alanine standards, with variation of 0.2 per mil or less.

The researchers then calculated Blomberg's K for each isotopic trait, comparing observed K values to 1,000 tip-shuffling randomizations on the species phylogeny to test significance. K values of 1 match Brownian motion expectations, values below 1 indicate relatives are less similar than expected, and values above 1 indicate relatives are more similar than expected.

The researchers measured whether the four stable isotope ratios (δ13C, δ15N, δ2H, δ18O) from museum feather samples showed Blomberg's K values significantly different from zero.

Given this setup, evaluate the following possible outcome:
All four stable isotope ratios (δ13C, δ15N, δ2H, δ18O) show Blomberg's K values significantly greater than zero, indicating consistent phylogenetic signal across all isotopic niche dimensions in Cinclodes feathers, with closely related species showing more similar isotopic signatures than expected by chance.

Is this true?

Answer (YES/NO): NO